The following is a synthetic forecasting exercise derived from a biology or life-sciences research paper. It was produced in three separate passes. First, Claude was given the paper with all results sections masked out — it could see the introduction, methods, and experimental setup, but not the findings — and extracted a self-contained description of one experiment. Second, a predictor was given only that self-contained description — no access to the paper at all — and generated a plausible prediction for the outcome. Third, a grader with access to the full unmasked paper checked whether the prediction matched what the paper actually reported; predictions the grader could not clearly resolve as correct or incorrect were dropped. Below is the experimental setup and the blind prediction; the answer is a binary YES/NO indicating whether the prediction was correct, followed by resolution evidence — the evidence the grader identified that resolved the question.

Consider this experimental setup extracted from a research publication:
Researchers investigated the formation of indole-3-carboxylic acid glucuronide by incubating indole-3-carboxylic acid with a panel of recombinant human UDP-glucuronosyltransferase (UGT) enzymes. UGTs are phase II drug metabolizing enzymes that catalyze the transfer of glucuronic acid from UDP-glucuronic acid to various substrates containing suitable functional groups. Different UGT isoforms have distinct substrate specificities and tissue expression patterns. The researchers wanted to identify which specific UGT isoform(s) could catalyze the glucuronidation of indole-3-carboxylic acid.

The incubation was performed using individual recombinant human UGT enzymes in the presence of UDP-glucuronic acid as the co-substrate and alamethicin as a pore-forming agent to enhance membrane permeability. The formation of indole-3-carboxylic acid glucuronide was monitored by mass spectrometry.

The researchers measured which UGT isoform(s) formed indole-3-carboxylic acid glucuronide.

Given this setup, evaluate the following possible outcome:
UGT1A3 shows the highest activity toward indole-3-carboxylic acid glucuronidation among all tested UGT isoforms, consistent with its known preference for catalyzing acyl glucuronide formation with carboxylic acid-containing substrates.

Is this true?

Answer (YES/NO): NO